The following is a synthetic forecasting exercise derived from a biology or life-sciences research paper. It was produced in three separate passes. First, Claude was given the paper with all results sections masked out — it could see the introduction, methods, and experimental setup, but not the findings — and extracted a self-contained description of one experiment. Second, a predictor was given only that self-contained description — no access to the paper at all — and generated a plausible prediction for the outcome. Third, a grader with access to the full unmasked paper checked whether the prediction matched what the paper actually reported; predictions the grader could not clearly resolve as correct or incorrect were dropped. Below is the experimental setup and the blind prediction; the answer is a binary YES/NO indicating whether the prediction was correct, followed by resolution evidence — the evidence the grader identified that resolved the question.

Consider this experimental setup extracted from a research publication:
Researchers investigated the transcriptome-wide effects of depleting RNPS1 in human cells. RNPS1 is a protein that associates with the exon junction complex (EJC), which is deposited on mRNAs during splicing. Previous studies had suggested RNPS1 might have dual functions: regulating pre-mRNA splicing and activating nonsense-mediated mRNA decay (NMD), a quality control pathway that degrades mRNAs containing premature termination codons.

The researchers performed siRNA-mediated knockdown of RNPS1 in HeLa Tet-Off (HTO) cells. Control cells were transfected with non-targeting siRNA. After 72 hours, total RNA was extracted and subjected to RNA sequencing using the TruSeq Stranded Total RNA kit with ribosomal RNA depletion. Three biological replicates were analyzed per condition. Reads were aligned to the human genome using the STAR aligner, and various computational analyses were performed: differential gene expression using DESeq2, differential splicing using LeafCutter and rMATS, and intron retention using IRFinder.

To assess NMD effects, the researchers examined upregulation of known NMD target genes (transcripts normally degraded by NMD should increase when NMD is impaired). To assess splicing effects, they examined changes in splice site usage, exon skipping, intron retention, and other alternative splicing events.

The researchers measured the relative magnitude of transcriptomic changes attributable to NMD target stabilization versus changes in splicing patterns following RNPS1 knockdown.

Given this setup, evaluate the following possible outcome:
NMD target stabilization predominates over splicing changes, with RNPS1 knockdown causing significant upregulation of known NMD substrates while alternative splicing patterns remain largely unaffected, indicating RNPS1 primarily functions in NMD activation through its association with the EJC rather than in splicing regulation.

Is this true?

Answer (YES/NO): NO